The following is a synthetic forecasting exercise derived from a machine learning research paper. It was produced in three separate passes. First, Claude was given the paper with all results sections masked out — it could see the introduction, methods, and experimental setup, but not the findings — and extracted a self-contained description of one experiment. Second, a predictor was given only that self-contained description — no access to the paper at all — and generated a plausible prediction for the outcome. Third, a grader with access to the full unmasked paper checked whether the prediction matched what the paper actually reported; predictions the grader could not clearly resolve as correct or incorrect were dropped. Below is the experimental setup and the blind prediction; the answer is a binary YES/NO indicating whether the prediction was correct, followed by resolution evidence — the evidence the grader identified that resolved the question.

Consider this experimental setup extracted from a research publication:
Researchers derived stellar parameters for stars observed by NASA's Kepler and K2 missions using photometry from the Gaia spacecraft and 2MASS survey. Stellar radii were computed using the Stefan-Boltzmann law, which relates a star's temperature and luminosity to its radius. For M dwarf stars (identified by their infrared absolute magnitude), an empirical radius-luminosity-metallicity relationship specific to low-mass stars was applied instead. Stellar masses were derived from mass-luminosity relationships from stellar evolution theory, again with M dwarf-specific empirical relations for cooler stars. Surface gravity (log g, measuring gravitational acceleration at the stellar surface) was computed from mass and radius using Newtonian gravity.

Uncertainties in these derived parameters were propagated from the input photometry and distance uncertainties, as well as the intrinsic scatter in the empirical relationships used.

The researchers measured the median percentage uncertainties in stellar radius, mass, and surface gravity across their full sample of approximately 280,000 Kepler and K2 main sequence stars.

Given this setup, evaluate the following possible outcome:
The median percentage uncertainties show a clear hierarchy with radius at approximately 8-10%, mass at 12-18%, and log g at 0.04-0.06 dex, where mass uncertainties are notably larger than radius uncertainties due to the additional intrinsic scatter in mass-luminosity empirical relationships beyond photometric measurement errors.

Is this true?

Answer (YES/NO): NO